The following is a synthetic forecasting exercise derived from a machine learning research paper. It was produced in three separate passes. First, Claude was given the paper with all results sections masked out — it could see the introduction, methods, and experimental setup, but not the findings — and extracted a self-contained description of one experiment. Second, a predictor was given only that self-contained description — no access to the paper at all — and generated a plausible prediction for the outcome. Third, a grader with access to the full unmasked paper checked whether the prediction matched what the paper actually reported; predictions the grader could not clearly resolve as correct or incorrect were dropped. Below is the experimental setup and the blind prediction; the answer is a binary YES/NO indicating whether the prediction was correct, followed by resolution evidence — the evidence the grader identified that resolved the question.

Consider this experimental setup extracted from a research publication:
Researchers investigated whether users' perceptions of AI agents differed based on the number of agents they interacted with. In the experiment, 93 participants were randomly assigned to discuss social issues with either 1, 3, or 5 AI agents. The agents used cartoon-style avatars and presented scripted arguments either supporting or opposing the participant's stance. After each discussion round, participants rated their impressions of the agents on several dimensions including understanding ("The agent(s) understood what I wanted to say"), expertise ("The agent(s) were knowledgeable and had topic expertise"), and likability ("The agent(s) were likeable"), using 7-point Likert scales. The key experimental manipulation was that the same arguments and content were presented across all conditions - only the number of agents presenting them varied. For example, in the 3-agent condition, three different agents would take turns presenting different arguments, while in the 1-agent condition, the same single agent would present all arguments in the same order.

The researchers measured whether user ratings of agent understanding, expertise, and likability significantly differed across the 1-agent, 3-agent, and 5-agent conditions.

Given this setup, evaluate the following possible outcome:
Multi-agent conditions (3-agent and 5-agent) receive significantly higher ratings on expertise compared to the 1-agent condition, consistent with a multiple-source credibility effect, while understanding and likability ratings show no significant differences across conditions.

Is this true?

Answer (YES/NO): NO